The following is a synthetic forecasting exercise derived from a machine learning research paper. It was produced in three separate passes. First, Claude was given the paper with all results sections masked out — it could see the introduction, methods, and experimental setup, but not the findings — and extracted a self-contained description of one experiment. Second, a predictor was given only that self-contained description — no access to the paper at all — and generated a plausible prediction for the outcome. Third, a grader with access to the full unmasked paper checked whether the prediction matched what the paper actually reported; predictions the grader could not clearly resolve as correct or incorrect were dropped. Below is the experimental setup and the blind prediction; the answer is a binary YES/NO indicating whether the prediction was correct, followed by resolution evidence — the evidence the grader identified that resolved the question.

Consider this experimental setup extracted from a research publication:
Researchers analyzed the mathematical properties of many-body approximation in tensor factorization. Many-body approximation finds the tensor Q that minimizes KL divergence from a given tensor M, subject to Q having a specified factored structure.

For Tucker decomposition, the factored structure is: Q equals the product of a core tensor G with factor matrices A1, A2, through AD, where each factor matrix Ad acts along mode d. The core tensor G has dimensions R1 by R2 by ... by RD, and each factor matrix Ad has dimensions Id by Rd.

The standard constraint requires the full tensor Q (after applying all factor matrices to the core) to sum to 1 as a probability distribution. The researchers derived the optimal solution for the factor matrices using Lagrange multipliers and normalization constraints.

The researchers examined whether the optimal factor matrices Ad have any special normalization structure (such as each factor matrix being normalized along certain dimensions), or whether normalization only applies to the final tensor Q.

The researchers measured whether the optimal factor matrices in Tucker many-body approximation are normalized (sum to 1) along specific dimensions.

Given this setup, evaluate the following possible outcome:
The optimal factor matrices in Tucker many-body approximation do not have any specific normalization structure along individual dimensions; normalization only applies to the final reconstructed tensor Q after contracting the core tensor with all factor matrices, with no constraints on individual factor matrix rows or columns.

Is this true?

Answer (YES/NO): NO